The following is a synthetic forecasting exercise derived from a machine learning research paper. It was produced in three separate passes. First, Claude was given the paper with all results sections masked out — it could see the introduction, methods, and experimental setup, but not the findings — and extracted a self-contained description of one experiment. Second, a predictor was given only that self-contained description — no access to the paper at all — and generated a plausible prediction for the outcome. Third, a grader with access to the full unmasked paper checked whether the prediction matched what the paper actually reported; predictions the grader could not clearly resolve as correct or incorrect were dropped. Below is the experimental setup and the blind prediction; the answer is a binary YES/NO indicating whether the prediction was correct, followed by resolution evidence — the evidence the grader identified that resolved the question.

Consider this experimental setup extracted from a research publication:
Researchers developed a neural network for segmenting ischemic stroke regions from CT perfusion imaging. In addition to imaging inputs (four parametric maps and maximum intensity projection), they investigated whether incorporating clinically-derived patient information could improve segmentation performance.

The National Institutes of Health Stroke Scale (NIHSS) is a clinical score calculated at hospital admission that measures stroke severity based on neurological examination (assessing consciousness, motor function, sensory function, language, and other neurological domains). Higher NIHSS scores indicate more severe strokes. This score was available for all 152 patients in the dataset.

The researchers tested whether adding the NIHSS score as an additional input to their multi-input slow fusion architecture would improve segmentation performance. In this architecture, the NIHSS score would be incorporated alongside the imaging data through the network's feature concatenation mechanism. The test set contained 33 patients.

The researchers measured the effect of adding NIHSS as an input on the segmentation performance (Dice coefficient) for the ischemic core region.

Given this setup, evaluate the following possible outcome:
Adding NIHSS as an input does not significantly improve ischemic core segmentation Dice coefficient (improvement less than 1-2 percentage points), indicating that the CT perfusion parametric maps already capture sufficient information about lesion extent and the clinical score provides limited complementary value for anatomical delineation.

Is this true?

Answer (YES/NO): NO